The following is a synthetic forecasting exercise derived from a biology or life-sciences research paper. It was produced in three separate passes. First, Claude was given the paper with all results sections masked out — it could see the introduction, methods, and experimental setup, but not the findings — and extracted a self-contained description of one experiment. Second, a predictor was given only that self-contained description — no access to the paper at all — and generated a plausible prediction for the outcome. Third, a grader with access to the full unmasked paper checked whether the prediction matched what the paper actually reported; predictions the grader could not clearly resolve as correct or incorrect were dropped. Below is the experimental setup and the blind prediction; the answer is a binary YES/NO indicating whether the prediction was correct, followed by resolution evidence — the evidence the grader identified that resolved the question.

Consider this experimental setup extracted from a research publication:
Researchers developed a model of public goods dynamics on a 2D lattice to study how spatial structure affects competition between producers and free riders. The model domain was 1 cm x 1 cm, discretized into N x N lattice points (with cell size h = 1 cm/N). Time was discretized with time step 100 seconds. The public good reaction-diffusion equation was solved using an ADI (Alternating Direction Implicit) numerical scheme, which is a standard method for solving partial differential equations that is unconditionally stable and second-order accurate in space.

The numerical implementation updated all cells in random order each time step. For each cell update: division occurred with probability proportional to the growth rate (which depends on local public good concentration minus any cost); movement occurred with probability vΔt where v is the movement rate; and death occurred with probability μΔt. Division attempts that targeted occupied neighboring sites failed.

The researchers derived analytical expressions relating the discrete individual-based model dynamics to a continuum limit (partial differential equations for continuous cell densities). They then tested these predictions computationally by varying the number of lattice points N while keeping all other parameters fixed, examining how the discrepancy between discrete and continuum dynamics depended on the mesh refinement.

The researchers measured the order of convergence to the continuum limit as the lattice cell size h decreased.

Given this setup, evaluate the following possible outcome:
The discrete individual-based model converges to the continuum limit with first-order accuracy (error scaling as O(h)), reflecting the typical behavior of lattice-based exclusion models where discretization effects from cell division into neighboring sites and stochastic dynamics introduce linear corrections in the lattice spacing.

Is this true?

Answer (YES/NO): YES